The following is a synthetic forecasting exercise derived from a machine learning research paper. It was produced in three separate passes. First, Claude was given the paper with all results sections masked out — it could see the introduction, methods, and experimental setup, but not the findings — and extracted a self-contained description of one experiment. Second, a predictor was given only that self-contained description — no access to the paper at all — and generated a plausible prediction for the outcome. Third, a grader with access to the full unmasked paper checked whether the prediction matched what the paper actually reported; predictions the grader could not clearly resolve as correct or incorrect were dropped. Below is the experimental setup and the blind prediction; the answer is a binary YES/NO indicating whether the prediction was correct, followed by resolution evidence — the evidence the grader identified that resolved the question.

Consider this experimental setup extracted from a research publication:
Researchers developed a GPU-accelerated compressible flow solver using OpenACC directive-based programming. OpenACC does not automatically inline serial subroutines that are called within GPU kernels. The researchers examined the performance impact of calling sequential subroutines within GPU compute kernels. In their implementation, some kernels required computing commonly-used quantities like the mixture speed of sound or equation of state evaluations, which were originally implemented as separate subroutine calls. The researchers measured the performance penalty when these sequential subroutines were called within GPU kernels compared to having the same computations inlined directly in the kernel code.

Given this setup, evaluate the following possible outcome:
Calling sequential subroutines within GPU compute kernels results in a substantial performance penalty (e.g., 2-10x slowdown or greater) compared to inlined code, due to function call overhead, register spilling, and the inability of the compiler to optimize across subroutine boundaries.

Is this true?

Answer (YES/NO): YES